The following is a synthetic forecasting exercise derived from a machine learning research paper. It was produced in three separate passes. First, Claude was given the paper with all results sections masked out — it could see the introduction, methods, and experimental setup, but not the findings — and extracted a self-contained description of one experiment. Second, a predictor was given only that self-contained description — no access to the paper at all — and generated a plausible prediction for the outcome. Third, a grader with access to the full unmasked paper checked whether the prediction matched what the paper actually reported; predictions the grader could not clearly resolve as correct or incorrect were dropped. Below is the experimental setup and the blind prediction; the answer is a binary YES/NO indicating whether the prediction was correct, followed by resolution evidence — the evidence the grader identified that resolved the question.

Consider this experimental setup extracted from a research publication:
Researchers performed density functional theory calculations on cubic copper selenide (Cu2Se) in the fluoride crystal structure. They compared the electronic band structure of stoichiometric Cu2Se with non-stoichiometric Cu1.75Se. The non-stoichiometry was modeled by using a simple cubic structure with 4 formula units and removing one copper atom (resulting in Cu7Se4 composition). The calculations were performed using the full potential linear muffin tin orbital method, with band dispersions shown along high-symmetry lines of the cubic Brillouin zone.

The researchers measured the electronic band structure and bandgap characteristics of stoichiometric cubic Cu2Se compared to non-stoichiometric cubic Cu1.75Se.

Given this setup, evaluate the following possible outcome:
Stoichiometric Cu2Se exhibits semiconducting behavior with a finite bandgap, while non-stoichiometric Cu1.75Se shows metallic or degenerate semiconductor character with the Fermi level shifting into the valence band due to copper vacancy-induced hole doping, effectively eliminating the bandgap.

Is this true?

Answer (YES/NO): NO